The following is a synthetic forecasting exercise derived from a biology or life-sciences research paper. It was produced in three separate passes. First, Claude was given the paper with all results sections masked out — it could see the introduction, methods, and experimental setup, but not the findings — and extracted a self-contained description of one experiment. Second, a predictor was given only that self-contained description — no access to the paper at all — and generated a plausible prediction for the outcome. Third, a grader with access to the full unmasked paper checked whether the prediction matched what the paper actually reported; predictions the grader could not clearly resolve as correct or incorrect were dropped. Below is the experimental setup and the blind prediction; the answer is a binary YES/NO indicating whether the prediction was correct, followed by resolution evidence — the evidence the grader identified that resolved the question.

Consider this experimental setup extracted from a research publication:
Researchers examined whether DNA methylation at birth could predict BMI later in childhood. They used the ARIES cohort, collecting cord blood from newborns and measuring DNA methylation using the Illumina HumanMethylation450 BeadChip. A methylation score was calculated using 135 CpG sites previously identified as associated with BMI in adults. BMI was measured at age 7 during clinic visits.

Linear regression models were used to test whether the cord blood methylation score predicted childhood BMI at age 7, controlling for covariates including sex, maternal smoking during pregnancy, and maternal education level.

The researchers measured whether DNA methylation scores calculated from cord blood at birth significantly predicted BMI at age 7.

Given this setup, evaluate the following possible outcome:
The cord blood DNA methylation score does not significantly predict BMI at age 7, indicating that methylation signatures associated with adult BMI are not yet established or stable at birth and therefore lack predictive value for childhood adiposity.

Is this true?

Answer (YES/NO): YES